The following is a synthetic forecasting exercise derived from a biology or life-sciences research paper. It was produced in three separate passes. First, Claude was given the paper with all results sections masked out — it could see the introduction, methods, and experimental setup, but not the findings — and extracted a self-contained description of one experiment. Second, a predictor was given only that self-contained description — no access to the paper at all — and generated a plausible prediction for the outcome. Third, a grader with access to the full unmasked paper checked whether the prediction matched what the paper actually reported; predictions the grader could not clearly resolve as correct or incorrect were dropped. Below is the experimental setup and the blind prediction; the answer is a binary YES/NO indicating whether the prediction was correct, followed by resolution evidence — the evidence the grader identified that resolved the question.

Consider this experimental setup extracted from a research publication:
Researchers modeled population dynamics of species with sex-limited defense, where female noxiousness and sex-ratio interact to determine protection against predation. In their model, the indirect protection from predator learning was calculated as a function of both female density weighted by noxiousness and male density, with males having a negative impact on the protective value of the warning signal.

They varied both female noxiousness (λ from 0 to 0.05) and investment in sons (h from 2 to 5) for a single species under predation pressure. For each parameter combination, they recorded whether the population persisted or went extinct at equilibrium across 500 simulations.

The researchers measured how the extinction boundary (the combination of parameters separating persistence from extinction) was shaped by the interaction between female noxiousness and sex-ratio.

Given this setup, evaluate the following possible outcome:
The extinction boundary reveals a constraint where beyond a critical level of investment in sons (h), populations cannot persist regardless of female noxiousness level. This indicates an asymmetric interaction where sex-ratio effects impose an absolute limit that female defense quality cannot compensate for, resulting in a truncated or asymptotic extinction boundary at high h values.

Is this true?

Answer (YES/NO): NO